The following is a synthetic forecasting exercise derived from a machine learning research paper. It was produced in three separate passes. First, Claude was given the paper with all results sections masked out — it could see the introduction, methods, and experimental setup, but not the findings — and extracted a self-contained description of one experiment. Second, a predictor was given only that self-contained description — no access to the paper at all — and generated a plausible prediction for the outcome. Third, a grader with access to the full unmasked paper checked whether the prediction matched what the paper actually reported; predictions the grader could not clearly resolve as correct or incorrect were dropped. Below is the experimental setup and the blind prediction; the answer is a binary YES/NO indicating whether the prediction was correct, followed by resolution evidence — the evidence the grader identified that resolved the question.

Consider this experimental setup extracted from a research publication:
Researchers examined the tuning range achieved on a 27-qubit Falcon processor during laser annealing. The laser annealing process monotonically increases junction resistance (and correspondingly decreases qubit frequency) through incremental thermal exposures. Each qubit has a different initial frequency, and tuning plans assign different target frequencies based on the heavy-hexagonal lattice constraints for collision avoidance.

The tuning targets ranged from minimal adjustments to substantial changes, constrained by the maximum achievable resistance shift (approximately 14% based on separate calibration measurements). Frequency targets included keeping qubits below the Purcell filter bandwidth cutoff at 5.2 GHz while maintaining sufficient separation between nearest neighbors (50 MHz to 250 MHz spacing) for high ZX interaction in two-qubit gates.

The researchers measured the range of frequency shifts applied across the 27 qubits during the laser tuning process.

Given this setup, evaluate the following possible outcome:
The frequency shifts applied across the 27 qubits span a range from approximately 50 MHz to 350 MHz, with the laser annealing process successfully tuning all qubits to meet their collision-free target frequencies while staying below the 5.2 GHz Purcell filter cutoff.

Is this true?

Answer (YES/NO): NO